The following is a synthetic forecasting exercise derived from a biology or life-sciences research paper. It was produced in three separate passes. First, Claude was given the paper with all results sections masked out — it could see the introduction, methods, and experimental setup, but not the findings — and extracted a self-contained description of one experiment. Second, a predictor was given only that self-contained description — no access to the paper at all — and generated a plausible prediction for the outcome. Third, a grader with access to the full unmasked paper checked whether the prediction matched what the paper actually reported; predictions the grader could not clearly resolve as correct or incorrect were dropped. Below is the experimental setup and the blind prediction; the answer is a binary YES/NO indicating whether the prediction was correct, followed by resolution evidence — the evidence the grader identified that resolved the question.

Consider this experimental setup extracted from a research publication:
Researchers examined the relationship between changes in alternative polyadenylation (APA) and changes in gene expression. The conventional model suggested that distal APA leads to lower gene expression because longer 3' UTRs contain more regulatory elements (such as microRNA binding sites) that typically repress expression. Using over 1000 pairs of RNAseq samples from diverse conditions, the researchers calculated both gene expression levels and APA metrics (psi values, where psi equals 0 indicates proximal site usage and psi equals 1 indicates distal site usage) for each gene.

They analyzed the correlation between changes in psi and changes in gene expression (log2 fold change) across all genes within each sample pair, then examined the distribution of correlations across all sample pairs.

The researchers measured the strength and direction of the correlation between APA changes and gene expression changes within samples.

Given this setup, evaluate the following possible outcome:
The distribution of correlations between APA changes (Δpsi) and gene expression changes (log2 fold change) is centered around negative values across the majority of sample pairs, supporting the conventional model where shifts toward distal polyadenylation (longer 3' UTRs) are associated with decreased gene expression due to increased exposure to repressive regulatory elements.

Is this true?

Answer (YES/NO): YES